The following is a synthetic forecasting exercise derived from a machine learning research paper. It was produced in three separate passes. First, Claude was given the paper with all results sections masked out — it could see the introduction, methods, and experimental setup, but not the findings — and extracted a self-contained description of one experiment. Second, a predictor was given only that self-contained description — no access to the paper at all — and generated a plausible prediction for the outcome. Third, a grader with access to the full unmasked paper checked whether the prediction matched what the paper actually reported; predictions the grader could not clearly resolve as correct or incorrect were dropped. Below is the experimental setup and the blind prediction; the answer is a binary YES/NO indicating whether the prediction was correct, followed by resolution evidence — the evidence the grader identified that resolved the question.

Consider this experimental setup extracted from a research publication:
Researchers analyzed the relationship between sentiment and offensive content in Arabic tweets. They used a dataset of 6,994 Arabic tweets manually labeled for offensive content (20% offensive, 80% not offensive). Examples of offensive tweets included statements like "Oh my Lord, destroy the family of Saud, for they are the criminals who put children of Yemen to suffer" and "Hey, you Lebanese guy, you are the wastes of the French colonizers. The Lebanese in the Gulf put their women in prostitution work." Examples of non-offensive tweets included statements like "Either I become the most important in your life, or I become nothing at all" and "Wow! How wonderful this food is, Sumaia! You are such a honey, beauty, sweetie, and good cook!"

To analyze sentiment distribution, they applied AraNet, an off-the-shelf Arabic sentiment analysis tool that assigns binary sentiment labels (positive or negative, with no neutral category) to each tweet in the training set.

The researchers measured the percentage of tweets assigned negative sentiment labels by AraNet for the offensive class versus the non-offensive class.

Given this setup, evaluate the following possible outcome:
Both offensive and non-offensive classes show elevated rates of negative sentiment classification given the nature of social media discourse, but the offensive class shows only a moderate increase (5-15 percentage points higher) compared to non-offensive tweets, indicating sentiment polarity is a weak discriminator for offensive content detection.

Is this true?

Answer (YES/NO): NO